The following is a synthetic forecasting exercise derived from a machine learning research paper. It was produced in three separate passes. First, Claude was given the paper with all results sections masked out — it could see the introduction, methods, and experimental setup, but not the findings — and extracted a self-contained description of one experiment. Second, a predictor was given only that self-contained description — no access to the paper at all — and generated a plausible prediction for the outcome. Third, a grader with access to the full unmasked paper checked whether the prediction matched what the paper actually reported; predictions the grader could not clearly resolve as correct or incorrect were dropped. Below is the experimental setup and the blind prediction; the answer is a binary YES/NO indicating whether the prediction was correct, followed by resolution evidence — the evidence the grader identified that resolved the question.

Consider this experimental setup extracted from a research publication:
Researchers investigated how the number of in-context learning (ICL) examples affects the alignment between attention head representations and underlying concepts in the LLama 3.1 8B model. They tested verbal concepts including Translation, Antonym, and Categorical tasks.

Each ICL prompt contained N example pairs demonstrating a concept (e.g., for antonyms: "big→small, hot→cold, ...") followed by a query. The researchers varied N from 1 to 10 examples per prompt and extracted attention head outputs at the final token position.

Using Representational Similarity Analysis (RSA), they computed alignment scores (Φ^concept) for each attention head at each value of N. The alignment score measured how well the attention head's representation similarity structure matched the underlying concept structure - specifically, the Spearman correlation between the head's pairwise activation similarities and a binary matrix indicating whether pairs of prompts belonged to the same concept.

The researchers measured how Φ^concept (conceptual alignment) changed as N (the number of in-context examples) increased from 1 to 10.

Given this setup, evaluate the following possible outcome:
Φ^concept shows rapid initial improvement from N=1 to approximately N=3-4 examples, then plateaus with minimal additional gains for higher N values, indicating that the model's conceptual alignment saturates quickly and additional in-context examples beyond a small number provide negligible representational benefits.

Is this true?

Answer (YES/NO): NO